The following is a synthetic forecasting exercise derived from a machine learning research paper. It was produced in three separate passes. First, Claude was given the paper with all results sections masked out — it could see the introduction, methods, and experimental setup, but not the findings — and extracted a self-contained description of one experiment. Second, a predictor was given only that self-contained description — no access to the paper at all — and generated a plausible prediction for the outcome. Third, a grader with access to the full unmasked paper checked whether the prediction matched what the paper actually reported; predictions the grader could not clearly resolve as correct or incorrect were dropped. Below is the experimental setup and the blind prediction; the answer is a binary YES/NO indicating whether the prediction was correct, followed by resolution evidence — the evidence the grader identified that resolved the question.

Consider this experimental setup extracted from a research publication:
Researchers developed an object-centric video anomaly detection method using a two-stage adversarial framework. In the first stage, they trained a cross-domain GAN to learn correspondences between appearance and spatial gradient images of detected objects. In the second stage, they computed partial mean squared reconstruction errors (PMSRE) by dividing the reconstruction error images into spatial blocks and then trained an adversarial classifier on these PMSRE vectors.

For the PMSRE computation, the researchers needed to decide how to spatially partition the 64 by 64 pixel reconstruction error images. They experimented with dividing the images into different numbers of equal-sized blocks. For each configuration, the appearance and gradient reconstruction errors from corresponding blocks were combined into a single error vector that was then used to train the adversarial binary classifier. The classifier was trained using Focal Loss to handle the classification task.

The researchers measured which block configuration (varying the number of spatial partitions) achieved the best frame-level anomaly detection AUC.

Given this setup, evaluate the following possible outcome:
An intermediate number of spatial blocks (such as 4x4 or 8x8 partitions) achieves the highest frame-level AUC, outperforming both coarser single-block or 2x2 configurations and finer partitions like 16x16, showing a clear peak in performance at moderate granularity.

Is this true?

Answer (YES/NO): NO